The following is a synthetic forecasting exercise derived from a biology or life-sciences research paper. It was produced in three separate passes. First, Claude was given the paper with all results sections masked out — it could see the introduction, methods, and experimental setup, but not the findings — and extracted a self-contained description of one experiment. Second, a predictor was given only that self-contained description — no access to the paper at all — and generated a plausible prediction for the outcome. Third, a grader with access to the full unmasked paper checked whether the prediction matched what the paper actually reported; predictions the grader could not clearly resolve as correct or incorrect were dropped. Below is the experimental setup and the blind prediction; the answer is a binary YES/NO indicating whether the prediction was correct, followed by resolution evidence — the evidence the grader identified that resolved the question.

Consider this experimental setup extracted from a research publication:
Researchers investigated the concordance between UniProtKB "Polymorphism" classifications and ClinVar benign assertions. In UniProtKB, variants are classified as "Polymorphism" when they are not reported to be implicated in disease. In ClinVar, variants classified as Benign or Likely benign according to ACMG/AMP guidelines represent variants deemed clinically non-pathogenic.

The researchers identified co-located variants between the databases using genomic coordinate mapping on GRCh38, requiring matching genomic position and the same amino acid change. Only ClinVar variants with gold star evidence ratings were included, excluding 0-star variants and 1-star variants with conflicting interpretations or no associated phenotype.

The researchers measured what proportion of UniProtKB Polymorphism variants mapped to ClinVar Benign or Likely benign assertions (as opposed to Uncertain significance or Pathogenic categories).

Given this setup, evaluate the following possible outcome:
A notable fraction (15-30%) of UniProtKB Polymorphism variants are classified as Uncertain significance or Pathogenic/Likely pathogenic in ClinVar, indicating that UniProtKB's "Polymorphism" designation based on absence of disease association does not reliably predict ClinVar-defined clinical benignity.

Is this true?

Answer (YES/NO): NO